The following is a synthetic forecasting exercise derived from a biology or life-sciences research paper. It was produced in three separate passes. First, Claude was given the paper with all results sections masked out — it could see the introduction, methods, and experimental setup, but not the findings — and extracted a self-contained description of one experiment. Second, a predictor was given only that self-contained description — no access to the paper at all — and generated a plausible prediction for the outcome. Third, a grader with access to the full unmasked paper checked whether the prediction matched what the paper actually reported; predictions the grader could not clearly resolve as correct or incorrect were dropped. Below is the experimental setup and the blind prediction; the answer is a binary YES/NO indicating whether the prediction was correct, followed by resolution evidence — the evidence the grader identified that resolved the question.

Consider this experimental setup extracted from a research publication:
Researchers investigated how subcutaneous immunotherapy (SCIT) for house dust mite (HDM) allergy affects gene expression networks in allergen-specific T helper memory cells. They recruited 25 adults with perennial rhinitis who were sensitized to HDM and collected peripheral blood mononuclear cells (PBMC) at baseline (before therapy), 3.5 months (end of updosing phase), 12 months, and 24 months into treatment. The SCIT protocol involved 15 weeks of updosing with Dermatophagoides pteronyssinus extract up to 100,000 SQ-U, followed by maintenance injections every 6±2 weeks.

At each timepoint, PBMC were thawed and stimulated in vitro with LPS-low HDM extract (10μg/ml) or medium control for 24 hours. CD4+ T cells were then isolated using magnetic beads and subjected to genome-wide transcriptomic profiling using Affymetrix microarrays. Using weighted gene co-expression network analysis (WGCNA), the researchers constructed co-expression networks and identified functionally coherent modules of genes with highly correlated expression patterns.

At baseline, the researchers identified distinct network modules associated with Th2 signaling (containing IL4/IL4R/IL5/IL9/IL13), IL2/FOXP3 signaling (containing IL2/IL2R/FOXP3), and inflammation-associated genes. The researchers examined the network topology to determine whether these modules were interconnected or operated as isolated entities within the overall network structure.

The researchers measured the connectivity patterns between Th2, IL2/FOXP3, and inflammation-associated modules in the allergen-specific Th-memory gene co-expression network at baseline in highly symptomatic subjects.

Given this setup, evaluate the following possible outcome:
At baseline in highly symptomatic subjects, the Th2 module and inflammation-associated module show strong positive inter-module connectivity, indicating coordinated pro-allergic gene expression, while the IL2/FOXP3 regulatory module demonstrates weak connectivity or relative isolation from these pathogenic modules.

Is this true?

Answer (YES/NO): NO